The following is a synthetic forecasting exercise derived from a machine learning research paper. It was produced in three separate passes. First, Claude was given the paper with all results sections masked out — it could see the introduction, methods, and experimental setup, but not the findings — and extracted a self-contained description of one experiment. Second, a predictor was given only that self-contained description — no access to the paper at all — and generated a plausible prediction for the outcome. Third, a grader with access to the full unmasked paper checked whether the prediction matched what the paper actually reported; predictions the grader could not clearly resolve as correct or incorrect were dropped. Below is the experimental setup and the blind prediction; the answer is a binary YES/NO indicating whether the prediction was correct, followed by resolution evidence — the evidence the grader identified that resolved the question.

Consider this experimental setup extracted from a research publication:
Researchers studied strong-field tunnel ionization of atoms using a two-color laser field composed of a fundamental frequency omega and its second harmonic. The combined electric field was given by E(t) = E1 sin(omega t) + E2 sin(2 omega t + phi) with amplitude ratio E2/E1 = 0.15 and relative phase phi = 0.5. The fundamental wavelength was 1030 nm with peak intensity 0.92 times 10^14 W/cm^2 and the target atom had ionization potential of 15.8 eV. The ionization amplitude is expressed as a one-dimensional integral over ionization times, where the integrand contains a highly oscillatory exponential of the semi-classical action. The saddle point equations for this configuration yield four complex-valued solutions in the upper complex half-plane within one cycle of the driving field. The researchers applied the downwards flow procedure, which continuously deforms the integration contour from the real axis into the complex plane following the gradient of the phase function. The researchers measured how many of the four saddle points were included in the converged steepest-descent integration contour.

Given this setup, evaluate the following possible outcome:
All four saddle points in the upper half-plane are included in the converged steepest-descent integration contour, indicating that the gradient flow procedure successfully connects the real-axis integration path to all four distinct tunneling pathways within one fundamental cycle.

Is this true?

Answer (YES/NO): NO